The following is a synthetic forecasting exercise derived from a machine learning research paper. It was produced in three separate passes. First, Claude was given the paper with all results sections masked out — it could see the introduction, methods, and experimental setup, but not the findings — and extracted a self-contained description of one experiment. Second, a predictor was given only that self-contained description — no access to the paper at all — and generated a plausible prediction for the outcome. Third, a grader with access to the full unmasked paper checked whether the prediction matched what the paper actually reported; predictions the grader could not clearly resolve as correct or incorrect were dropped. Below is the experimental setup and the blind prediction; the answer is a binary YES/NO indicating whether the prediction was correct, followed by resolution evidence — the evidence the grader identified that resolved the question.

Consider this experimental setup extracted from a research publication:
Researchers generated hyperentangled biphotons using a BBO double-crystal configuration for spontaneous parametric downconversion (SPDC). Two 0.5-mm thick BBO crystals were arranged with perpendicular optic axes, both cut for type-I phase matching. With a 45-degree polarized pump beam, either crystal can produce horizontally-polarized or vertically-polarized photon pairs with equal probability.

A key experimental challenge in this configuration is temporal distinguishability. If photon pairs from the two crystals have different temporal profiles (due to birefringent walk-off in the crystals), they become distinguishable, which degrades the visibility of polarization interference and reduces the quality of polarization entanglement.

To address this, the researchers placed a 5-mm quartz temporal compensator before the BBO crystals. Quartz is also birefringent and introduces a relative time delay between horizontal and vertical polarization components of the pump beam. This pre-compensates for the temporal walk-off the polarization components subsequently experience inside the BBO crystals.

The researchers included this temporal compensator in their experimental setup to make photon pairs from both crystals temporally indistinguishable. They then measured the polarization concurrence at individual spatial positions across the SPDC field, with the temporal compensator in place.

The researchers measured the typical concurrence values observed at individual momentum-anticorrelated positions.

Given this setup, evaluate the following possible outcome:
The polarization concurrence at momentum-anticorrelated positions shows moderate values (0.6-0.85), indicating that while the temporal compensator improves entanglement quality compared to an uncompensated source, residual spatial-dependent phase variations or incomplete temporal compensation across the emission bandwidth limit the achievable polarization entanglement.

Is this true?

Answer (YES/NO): NO